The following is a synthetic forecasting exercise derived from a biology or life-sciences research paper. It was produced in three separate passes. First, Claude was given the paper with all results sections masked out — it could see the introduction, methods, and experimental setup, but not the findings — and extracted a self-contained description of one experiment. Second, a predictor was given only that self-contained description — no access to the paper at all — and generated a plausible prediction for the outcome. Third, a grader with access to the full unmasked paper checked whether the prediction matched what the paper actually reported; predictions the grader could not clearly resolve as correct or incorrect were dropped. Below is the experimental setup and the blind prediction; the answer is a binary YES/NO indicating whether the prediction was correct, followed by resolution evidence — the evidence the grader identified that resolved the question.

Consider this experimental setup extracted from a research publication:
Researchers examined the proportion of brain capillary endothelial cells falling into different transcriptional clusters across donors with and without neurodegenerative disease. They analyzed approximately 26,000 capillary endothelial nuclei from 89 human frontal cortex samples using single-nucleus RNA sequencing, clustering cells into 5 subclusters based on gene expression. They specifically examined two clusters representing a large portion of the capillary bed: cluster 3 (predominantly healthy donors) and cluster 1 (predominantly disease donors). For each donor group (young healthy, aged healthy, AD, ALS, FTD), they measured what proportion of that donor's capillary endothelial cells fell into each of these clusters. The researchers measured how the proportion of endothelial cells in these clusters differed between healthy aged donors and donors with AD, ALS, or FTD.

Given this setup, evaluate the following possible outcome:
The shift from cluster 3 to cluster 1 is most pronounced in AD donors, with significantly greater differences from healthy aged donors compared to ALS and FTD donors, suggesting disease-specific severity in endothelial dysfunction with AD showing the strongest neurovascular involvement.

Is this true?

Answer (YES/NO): NO